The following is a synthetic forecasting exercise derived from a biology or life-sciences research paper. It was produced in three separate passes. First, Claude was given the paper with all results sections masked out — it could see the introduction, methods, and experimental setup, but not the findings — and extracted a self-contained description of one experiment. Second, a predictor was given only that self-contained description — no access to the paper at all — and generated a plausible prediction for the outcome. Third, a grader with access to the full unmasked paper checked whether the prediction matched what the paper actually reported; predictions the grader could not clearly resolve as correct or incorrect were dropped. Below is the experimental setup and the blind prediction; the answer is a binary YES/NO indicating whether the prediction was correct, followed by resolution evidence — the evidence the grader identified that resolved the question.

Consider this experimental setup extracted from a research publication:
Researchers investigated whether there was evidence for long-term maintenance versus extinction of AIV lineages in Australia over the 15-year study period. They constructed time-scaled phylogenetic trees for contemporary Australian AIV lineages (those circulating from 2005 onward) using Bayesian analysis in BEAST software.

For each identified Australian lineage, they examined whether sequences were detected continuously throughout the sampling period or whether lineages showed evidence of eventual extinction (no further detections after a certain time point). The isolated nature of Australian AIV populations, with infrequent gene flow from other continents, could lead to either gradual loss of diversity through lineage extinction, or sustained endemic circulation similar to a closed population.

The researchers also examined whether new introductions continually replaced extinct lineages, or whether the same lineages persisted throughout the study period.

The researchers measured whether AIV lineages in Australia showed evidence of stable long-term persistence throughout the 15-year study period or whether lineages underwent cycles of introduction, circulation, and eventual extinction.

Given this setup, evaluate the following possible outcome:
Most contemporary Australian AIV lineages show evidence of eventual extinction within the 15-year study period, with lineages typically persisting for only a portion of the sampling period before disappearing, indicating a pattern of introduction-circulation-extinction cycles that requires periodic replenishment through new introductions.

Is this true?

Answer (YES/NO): NO